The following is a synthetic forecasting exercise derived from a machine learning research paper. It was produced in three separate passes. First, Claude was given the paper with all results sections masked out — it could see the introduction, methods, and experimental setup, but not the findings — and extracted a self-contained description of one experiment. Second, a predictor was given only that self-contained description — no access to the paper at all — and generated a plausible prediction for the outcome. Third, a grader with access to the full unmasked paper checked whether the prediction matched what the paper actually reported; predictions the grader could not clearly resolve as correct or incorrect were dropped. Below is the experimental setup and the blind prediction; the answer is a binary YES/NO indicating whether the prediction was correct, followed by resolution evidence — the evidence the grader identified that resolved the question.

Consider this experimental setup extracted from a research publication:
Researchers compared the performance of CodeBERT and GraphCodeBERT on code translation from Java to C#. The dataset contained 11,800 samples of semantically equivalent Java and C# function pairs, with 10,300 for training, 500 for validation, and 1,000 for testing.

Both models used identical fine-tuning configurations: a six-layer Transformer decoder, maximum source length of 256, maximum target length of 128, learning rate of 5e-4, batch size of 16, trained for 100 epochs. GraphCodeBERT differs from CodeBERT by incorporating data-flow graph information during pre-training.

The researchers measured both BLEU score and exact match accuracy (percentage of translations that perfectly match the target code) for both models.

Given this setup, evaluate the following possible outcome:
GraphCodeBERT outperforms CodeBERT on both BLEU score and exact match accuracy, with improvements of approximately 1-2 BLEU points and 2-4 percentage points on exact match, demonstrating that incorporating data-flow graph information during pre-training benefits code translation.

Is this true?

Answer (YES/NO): NO